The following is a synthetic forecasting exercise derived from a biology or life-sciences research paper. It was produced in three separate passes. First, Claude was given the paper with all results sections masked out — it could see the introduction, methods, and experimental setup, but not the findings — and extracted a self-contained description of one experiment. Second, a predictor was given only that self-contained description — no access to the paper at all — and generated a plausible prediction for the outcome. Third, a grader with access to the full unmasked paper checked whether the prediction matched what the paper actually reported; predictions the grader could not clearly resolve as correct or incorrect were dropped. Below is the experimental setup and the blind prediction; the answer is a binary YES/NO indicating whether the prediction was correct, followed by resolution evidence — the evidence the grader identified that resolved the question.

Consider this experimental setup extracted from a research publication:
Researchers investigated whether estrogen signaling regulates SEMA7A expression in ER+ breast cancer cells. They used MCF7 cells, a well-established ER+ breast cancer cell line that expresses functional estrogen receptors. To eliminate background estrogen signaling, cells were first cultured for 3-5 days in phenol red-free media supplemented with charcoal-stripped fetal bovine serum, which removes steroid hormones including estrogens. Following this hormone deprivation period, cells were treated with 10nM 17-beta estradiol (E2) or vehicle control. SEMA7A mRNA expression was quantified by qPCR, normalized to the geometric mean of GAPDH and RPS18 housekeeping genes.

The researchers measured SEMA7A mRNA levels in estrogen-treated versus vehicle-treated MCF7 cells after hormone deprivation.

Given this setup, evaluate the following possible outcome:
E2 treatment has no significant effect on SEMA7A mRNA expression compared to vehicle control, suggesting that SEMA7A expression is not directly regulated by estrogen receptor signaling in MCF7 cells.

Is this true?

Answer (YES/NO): NO